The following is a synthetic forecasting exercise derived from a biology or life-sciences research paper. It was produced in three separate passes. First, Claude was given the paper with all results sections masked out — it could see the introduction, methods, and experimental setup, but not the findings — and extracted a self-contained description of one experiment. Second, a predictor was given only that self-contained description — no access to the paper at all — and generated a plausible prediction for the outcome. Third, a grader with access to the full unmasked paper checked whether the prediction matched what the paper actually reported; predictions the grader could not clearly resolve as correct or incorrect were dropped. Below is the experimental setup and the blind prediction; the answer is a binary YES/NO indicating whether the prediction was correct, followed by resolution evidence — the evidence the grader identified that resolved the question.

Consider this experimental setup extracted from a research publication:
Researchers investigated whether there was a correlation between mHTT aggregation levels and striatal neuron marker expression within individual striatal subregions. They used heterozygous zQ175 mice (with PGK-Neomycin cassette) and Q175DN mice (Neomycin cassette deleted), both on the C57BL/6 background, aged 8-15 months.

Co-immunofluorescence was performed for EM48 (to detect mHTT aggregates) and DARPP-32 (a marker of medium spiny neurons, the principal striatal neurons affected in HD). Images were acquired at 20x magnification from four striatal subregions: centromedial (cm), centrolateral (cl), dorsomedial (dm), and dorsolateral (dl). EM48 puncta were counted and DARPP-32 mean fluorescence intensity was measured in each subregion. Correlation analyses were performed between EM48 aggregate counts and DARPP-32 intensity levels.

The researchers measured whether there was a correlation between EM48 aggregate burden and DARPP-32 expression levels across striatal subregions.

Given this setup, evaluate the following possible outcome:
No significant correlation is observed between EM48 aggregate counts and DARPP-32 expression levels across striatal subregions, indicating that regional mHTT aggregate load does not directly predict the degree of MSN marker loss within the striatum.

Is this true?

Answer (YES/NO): NO